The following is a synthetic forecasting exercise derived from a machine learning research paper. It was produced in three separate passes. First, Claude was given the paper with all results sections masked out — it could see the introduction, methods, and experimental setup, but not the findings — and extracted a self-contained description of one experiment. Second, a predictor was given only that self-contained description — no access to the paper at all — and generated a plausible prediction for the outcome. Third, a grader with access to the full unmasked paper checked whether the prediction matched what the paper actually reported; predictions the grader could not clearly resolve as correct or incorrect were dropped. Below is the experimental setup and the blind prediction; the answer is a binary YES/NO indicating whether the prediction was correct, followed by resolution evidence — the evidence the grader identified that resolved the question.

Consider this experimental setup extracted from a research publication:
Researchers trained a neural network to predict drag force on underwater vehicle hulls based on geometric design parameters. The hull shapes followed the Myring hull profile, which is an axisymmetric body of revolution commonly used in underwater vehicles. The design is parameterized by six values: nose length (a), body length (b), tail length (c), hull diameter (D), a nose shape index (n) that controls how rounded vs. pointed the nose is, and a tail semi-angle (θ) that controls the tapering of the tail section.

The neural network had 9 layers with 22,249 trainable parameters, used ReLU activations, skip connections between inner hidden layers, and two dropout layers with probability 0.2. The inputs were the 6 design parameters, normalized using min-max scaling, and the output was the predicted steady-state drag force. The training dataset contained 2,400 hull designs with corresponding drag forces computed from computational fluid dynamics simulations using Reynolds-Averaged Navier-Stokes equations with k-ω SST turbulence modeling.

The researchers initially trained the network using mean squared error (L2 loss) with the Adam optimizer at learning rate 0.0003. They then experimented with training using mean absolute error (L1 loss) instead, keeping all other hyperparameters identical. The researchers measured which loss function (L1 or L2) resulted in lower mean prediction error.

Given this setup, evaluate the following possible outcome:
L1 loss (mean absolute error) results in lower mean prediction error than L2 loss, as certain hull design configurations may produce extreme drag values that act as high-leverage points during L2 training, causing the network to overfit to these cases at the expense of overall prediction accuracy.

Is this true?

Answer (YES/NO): YES